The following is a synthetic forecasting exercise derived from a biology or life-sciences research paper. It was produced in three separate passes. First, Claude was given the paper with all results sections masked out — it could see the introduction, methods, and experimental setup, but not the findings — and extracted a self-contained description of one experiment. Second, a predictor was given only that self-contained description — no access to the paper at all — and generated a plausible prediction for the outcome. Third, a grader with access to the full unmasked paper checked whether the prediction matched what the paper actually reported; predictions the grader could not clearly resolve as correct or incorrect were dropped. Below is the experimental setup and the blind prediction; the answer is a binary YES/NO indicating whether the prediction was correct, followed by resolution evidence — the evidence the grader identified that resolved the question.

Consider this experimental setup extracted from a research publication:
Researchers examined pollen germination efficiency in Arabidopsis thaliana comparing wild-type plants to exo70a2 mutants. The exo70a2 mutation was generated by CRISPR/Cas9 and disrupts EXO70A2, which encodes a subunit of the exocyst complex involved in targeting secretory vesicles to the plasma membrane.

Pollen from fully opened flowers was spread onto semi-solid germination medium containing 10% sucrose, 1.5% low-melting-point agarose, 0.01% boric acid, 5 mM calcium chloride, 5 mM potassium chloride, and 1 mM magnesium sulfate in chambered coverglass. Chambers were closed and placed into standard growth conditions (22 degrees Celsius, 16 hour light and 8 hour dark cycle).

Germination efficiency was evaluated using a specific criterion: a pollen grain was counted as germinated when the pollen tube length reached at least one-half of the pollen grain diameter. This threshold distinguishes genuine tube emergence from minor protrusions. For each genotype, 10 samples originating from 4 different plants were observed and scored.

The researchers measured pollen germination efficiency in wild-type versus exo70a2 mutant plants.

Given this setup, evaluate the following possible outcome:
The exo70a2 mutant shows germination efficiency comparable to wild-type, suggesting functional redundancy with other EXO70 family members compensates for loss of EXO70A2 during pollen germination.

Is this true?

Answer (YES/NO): NO